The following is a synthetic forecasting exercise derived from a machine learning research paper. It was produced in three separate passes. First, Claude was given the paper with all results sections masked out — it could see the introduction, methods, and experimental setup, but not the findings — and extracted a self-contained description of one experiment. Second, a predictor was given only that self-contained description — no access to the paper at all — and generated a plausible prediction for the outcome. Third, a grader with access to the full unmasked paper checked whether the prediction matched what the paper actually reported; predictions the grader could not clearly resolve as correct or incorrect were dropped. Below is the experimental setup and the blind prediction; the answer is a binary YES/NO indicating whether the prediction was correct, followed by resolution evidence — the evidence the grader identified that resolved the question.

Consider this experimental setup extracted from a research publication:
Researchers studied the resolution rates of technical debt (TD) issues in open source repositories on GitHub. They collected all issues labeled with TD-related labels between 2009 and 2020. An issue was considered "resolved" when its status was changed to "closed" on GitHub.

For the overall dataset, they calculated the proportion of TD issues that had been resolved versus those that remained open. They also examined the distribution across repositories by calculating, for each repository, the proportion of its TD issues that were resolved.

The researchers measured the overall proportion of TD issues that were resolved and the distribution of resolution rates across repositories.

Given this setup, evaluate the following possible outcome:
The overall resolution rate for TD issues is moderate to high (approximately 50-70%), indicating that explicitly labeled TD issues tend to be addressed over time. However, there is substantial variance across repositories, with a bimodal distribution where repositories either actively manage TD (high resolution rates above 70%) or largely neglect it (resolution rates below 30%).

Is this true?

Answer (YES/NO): NO